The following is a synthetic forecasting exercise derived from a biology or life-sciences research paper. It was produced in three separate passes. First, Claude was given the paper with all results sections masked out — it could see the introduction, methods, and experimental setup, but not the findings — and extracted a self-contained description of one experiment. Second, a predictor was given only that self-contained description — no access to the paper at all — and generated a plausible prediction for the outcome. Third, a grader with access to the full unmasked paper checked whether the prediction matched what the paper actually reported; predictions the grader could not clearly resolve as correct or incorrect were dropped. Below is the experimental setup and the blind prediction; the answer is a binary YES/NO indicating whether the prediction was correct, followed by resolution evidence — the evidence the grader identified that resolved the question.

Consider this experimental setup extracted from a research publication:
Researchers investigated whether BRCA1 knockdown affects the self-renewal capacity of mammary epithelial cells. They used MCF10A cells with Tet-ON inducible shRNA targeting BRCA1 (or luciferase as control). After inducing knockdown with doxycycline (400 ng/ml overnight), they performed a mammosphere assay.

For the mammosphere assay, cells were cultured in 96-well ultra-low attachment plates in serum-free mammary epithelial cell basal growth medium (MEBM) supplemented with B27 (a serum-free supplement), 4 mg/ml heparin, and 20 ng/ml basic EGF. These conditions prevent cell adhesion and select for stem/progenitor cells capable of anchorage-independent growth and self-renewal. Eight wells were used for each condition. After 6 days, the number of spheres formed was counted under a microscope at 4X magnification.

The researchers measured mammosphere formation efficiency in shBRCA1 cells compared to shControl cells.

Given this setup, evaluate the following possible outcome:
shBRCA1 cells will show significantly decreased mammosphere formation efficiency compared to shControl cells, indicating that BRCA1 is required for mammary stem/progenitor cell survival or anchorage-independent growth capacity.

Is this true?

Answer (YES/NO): NO